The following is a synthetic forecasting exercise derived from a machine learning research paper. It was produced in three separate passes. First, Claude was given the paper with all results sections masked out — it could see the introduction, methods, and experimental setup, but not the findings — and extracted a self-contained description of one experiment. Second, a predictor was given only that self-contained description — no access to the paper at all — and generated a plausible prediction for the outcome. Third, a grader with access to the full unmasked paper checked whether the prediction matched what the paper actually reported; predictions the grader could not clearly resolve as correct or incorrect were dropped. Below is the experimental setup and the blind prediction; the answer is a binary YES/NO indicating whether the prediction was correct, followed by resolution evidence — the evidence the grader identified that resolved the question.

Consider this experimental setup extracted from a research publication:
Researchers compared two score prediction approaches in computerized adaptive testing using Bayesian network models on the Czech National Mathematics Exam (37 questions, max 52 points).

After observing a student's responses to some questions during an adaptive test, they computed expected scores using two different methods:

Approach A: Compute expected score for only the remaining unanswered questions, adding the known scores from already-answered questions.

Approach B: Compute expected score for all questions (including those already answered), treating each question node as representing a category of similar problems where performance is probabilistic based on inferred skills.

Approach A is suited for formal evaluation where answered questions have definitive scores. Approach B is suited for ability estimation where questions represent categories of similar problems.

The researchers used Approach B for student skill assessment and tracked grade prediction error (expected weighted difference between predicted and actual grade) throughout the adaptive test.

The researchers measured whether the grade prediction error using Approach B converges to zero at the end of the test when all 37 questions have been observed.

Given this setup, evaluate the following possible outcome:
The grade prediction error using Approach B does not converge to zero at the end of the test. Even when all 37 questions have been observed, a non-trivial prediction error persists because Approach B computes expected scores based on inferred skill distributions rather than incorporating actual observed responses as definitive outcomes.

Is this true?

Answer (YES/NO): YES